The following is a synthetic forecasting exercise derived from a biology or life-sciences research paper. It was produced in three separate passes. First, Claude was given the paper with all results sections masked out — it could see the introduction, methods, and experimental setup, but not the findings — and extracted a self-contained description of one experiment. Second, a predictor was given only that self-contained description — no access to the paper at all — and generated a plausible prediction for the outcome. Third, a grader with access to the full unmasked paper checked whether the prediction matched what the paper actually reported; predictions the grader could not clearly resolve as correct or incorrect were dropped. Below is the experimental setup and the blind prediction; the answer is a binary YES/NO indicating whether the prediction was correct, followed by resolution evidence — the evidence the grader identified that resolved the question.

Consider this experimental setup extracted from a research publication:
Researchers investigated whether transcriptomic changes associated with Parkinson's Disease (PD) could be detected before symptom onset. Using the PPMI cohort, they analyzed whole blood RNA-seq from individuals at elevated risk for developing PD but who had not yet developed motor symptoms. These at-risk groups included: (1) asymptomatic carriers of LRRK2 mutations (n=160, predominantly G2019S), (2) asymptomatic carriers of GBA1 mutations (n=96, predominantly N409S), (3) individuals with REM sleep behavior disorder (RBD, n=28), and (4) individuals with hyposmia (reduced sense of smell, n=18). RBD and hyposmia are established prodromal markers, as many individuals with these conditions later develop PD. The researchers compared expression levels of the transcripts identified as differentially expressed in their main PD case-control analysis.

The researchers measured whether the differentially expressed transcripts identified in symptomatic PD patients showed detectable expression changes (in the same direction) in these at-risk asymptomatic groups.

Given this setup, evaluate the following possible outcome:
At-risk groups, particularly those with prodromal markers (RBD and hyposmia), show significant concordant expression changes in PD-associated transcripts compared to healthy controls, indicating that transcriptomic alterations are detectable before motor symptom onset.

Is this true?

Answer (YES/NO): YES